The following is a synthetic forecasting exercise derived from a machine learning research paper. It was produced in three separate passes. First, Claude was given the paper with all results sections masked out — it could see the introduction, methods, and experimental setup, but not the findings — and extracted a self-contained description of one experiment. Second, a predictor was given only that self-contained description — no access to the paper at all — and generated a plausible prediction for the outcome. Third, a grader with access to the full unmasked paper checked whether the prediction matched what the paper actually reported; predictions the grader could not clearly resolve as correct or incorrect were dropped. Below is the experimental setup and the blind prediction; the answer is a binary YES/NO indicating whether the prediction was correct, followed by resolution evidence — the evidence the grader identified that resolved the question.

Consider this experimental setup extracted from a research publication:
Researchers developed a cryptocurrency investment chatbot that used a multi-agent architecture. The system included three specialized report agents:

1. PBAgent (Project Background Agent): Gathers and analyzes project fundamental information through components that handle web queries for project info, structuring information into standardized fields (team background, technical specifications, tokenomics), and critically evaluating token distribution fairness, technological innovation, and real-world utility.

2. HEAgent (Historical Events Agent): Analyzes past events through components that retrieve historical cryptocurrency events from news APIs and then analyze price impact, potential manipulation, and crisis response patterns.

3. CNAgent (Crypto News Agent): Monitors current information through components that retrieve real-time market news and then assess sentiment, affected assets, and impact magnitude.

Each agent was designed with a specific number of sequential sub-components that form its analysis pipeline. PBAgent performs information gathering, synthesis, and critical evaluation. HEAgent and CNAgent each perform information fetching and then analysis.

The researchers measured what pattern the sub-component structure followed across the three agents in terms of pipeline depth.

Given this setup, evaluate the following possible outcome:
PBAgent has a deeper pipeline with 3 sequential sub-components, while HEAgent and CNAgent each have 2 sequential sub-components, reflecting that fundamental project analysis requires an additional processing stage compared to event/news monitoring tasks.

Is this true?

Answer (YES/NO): YES